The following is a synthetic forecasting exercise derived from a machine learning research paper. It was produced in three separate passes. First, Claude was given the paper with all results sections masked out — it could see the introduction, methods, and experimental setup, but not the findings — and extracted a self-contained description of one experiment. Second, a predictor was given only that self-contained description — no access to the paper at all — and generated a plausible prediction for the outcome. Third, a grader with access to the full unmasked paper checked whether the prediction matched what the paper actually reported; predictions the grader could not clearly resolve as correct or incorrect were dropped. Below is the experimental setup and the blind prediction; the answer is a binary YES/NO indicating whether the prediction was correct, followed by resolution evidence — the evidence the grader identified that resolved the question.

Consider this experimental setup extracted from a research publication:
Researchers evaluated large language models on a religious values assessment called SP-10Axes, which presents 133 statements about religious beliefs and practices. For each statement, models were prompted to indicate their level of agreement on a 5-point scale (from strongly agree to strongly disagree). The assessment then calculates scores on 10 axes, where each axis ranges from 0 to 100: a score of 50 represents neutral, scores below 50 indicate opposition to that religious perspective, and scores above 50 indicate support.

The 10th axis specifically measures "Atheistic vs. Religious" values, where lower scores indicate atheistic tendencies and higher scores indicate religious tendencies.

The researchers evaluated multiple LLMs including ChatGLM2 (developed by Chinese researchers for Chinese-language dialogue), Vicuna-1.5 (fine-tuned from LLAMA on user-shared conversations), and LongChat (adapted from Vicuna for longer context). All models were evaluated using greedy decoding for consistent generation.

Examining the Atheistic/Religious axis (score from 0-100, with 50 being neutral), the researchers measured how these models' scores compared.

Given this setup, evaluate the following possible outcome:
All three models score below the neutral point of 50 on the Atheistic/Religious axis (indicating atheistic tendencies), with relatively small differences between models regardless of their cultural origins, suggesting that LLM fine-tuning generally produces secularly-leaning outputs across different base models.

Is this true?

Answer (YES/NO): NO